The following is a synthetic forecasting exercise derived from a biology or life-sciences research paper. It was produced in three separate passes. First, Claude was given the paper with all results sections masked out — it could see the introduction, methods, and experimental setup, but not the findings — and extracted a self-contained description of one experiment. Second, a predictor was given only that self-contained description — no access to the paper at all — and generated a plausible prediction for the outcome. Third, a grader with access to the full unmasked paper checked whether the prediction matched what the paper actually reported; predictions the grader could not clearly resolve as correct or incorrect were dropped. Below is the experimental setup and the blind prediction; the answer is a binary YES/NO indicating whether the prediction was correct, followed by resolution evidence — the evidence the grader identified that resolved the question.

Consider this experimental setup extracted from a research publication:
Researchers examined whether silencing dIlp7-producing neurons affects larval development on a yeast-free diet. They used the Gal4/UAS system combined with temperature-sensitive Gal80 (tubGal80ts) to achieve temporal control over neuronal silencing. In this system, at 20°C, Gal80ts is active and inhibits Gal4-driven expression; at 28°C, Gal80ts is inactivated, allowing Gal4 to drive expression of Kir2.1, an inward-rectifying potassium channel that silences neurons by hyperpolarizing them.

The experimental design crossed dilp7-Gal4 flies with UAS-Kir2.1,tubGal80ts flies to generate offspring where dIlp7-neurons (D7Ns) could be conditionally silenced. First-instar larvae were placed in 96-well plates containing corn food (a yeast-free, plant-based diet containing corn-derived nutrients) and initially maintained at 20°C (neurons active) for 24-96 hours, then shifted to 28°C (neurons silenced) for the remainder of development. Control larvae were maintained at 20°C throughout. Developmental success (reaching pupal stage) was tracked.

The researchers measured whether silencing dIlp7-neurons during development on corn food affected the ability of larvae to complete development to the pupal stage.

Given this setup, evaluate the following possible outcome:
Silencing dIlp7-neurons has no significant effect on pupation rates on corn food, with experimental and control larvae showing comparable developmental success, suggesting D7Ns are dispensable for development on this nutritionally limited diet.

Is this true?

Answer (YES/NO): YES